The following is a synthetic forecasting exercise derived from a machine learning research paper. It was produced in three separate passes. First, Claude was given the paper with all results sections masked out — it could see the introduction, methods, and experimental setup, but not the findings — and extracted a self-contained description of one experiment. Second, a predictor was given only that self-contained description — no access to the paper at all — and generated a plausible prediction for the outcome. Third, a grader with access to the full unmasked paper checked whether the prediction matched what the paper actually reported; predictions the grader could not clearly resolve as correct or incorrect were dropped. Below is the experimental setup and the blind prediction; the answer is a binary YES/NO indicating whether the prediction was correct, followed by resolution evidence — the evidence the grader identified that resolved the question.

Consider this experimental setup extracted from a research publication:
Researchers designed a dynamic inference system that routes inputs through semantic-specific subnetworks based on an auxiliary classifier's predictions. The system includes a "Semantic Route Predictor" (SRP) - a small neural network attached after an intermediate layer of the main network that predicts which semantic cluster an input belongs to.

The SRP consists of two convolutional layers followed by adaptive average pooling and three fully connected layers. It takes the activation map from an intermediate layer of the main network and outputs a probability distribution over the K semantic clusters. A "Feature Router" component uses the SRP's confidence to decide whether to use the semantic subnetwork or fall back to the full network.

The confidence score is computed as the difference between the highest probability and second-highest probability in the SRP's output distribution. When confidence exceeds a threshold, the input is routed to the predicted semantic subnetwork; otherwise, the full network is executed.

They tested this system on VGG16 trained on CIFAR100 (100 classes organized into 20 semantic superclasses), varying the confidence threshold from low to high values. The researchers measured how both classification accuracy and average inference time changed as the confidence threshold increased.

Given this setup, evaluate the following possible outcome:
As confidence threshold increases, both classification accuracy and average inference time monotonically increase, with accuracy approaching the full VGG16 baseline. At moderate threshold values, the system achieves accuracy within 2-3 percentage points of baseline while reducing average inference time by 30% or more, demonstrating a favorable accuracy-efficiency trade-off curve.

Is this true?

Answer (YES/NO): NO